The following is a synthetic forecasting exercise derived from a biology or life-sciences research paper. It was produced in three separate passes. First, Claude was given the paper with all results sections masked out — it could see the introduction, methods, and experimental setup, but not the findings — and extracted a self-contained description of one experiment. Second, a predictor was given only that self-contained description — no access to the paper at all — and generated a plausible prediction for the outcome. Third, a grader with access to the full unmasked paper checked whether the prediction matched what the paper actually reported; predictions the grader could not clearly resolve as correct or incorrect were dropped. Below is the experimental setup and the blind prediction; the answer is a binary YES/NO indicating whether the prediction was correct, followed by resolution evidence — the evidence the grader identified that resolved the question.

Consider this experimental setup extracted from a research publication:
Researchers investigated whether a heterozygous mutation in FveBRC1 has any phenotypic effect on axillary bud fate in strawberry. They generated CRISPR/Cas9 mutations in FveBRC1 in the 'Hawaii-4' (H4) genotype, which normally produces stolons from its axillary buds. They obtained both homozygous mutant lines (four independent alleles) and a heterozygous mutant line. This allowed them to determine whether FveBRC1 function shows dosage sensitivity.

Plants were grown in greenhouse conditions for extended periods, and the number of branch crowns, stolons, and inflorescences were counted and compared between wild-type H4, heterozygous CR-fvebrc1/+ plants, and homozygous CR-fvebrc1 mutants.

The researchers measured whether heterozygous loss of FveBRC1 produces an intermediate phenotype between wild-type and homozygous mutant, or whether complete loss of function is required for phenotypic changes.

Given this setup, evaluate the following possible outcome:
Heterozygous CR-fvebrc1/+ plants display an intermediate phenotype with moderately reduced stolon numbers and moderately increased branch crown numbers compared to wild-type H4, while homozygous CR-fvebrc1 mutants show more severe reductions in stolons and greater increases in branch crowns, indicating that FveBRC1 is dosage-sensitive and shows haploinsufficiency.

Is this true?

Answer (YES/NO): NO